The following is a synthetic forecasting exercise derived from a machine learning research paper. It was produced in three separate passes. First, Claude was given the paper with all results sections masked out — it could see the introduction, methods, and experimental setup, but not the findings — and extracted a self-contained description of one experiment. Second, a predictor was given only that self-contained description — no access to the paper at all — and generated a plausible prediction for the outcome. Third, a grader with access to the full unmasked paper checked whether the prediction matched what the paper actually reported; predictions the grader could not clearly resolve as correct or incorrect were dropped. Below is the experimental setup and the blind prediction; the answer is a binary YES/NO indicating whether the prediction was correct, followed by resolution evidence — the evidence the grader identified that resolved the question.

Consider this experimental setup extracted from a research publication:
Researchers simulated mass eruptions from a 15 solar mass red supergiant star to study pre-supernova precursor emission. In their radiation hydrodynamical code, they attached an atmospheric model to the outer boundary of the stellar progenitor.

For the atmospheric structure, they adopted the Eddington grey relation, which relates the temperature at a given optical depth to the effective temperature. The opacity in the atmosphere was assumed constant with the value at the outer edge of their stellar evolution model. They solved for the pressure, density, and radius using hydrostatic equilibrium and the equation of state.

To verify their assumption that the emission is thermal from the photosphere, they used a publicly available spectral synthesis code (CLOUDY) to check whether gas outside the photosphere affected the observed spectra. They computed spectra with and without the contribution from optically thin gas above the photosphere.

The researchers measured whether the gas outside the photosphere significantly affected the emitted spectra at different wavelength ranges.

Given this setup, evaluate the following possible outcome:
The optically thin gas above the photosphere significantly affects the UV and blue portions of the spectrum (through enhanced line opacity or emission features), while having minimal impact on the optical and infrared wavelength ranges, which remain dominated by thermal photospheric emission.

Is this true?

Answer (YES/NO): NO